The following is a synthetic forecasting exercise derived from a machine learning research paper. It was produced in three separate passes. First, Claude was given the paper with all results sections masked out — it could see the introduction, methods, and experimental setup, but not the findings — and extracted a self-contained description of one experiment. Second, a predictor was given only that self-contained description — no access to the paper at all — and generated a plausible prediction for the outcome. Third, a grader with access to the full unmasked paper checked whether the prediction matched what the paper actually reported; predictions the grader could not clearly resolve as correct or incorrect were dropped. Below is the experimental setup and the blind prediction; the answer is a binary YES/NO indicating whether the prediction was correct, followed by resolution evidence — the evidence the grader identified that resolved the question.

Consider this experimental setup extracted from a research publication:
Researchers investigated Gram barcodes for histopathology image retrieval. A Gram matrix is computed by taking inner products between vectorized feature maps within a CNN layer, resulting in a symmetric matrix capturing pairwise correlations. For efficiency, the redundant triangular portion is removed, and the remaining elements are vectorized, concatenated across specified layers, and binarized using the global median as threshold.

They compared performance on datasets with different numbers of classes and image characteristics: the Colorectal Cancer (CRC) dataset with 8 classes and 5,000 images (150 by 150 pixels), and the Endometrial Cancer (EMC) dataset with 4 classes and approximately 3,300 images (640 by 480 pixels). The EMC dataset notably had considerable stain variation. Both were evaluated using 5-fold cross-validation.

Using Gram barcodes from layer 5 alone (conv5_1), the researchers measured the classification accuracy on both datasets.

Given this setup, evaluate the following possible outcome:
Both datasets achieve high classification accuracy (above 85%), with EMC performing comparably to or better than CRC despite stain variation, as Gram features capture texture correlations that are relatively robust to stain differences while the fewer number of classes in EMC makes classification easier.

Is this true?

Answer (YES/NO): NO